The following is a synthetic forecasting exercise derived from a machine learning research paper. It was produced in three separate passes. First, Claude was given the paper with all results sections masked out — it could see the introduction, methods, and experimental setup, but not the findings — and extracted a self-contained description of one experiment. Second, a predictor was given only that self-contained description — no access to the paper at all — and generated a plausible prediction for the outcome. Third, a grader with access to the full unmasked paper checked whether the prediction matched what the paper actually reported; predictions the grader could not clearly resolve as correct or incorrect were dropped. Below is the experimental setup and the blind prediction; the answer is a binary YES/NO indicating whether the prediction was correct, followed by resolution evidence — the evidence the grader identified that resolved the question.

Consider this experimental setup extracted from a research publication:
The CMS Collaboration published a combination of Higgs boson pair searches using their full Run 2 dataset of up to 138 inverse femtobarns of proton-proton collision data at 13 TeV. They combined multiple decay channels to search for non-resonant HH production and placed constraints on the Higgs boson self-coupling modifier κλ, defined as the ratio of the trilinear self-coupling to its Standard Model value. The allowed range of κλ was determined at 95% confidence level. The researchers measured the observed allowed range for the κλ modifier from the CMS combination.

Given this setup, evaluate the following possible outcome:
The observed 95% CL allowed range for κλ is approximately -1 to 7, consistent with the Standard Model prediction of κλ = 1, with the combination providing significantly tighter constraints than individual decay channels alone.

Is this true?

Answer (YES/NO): YES